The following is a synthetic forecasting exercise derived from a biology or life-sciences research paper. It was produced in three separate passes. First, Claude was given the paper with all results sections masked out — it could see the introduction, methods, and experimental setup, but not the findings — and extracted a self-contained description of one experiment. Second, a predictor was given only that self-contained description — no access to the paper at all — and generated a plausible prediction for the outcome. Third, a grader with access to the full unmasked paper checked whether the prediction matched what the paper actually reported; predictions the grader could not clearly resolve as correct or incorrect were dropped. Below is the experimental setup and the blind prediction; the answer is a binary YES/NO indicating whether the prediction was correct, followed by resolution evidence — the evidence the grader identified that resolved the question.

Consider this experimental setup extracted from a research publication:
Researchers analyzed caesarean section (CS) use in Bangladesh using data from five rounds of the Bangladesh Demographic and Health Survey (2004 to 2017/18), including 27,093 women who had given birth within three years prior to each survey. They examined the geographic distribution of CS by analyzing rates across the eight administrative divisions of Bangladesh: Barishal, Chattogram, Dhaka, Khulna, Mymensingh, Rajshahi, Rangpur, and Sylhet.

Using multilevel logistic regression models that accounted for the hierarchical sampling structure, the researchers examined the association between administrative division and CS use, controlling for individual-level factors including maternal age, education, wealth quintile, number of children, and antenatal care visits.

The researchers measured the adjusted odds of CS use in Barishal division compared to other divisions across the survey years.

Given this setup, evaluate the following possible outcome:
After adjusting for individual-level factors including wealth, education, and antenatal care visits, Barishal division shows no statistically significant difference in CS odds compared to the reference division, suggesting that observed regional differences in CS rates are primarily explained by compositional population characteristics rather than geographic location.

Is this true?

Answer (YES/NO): NO